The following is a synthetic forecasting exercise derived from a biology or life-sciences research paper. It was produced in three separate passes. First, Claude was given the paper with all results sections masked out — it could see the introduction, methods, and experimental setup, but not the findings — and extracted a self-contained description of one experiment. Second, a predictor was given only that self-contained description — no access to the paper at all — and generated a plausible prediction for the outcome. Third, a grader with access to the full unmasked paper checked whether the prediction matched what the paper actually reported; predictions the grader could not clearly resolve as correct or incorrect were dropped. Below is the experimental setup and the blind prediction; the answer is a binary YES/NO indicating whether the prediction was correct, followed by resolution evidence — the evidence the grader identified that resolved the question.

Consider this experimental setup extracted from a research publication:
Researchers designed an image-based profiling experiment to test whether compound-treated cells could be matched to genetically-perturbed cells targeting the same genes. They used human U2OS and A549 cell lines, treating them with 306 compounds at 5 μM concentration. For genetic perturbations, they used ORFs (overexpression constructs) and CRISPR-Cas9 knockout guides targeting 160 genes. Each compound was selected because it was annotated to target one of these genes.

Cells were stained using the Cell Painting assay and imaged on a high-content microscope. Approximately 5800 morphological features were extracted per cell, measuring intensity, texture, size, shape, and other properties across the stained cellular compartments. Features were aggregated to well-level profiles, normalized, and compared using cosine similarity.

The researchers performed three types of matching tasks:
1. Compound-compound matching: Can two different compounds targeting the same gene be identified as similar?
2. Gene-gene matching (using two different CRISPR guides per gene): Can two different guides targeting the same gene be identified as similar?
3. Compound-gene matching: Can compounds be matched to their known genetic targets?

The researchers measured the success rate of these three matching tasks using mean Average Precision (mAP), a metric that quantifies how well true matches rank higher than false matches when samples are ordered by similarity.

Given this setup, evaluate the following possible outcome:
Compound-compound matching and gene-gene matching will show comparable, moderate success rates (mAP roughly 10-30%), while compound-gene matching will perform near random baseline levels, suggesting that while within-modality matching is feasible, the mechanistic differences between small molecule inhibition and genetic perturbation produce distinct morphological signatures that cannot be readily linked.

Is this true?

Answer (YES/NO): NO